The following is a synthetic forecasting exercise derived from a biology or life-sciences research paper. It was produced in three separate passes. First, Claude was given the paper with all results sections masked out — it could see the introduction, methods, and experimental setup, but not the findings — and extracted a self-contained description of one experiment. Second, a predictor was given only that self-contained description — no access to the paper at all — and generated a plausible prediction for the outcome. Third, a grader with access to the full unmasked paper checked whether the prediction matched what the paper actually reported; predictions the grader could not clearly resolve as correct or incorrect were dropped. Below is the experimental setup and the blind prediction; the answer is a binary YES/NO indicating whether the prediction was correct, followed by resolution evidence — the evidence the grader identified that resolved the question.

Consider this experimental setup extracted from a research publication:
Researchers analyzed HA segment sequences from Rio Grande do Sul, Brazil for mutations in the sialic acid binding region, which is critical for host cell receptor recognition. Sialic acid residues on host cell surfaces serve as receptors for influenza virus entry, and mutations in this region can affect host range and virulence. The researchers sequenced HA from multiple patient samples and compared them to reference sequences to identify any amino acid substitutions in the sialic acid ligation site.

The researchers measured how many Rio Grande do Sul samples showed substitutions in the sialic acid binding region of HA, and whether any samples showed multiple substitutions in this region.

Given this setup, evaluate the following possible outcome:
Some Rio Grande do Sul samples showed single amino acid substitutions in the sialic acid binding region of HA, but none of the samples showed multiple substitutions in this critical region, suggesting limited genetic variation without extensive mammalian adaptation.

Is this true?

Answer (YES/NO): NO